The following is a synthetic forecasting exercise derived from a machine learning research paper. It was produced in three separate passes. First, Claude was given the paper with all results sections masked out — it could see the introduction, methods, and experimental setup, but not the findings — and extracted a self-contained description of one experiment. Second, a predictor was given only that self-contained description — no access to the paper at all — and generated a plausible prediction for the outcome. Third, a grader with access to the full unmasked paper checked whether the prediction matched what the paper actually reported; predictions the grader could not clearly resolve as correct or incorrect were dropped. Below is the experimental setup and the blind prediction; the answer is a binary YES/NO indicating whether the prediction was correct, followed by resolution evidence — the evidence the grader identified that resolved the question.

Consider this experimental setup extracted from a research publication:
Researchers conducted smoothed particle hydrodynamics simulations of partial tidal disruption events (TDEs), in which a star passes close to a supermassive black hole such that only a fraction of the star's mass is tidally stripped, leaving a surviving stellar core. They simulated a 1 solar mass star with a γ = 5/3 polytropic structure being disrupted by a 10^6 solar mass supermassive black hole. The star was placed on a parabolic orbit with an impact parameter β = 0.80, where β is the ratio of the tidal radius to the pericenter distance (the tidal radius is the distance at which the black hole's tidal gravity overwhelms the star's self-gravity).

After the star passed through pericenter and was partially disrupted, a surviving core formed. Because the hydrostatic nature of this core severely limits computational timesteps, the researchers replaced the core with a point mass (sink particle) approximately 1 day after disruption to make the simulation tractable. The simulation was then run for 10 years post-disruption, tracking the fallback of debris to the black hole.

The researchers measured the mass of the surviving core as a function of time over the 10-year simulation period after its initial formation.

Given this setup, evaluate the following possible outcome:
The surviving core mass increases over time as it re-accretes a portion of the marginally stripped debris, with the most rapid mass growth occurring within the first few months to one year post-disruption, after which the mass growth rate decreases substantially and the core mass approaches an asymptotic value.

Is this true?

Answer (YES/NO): NO